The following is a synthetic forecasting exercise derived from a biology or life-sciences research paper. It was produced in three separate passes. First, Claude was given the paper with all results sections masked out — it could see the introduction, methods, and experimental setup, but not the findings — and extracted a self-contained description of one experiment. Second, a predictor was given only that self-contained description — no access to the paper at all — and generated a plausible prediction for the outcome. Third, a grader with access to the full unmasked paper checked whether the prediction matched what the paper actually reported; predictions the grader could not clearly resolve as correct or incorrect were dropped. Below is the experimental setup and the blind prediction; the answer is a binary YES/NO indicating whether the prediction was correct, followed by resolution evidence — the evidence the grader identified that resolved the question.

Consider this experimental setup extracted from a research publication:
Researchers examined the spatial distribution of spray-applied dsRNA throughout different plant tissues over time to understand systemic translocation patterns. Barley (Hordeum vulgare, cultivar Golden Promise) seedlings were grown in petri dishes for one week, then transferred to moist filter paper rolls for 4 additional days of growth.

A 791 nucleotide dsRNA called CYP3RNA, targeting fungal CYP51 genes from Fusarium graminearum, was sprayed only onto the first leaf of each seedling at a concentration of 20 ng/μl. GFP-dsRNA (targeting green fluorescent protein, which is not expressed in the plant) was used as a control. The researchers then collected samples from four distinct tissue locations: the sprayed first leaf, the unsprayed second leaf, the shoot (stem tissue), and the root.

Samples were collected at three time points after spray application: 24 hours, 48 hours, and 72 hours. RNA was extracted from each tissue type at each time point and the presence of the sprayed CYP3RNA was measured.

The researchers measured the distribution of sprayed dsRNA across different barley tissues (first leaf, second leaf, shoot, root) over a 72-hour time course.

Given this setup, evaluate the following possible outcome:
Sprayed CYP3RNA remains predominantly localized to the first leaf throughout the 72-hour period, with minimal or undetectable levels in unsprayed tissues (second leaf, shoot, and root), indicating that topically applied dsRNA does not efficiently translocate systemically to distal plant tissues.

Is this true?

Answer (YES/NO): NO